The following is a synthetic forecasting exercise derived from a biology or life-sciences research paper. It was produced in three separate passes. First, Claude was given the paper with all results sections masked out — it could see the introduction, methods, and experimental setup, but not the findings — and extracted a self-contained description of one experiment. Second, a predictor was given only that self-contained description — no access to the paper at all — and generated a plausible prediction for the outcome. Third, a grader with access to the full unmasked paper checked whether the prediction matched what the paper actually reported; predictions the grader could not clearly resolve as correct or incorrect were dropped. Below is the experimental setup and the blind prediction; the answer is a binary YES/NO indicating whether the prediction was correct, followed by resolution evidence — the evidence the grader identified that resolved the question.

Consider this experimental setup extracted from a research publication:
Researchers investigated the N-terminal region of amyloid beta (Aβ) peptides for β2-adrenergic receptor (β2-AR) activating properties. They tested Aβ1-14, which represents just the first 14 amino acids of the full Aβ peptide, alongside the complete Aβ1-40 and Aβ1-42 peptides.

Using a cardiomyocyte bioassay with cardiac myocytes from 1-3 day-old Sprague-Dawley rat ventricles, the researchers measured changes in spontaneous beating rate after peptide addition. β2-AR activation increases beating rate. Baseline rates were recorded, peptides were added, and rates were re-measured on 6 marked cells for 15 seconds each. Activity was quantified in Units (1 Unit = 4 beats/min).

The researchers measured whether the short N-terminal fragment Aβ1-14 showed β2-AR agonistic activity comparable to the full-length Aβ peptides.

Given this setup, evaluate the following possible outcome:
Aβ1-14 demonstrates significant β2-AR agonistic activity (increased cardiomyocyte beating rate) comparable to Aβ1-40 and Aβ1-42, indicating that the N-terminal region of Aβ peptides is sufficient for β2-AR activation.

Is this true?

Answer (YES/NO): NO